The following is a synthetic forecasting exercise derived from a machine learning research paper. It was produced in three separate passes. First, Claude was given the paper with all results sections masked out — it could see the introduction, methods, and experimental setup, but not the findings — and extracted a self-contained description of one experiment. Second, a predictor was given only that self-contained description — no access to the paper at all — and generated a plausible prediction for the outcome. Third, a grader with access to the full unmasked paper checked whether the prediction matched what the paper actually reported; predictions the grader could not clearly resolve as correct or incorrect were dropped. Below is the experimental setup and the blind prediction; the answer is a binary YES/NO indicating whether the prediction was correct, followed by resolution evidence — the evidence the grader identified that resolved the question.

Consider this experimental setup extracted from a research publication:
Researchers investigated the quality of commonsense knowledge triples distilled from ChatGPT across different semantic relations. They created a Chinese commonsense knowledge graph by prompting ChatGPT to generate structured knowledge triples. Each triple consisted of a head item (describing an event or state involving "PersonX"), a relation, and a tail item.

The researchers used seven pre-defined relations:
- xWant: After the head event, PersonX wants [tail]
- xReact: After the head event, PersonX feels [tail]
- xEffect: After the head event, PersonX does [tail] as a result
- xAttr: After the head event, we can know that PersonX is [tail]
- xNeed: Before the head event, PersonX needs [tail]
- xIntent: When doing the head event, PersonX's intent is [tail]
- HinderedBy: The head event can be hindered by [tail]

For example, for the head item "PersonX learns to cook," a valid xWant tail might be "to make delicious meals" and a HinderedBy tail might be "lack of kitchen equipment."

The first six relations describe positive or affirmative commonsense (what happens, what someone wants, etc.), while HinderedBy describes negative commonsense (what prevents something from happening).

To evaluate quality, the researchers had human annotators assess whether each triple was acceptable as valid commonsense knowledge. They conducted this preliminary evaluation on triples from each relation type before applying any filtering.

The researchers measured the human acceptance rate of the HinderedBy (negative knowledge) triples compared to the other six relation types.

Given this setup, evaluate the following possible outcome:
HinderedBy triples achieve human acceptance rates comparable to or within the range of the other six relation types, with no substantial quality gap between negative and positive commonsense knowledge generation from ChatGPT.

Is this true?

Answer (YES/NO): NO